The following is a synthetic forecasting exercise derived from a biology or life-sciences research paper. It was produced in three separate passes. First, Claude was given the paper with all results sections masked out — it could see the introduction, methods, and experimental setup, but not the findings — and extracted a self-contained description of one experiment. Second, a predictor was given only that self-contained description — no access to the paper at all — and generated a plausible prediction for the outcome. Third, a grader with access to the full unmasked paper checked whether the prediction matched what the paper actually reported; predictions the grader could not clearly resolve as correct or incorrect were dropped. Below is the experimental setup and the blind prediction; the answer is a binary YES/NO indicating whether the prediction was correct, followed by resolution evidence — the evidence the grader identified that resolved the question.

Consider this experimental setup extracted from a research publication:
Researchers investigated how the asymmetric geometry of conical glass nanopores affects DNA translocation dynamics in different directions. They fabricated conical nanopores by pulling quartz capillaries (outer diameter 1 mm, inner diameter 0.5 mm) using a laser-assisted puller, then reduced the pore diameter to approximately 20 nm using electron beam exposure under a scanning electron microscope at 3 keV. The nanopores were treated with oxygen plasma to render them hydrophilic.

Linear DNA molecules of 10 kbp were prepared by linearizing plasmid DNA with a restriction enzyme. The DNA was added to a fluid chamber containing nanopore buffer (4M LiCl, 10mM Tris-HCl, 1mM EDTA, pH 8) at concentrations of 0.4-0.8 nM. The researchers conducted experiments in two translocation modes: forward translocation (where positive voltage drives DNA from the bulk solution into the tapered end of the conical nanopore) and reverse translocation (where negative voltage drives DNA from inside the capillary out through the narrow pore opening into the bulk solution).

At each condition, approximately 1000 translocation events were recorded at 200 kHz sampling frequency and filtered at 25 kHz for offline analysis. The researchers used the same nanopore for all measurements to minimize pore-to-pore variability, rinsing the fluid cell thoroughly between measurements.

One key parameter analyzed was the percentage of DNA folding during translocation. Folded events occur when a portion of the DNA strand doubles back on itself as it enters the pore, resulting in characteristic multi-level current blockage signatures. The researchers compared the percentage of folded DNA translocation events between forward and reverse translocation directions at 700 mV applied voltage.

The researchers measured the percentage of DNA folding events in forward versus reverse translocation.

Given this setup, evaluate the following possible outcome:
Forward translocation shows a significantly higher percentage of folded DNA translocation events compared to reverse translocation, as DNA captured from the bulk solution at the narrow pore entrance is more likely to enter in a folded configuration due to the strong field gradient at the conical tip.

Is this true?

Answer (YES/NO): YES